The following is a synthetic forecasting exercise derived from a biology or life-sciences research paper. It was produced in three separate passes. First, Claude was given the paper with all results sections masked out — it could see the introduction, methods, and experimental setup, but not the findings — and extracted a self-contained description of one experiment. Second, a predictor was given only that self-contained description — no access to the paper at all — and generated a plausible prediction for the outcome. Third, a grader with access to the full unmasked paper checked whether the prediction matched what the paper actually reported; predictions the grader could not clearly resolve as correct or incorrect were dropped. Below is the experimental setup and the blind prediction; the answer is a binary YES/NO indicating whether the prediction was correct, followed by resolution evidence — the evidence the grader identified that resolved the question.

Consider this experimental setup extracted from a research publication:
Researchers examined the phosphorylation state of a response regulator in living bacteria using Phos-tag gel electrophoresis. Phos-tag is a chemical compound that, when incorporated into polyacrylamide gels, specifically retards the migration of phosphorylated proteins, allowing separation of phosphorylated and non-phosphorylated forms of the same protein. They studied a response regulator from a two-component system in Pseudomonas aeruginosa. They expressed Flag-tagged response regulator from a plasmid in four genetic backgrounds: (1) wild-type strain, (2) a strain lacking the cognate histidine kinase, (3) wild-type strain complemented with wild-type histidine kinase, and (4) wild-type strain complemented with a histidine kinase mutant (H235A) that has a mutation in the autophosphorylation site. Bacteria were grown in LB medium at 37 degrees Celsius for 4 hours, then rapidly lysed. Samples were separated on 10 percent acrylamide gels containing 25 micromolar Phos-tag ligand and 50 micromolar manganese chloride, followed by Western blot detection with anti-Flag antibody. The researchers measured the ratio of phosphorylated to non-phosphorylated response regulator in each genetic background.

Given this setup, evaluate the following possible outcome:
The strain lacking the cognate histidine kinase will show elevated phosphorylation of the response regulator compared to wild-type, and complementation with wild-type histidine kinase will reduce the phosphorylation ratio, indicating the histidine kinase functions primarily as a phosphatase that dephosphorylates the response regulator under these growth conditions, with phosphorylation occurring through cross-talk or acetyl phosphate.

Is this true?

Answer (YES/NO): YES